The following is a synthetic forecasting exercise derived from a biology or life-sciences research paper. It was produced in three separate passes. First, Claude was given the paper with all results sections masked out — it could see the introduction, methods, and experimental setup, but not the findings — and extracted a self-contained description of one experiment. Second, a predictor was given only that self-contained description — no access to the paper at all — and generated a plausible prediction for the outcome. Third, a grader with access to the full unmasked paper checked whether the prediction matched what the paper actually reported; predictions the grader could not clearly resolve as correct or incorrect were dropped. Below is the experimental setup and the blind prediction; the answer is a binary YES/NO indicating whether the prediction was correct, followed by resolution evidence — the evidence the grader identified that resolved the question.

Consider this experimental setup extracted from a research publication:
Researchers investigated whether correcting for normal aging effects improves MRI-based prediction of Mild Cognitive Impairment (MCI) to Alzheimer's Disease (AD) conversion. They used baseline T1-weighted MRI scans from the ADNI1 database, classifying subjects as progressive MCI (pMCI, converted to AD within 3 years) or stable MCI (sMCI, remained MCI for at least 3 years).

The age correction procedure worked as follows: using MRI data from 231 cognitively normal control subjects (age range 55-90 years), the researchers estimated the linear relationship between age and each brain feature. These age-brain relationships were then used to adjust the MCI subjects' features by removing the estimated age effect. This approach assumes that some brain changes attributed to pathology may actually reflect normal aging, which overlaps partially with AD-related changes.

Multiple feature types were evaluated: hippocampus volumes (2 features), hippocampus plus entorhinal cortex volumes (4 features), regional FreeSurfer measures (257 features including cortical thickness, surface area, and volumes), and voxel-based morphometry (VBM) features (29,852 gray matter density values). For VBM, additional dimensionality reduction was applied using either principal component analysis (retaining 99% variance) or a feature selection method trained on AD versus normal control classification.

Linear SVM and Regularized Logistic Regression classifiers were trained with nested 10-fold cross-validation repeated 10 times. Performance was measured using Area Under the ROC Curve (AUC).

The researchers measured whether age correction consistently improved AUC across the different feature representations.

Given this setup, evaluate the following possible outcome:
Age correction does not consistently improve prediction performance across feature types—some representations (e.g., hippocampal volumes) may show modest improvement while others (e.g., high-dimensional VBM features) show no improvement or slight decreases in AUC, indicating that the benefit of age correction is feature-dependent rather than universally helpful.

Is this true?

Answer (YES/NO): NO